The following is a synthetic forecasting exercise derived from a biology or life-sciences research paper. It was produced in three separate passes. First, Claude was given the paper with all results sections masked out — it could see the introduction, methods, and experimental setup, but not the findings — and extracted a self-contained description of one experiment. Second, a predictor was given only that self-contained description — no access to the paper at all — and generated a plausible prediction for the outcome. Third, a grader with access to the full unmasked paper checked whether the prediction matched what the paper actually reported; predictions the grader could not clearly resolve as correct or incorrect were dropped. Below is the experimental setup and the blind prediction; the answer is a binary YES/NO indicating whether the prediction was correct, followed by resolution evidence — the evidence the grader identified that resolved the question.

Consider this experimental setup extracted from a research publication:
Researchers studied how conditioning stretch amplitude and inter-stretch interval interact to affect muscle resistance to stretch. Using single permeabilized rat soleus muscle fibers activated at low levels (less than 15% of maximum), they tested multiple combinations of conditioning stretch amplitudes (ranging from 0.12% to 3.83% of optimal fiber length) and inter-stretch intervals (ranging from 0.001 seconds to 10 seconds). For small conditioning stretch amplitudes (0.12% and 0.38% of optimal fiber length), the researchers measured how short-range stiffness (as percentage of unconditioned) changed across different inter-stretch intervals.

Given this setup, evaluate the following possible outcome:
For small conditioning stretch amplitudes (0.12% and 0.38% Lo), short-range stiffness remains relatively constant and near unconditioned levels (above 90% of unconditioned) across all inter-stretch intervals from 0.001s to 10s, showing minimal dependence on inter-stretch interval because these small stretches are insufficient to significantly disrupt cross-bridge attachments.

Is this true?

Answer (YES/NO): YES